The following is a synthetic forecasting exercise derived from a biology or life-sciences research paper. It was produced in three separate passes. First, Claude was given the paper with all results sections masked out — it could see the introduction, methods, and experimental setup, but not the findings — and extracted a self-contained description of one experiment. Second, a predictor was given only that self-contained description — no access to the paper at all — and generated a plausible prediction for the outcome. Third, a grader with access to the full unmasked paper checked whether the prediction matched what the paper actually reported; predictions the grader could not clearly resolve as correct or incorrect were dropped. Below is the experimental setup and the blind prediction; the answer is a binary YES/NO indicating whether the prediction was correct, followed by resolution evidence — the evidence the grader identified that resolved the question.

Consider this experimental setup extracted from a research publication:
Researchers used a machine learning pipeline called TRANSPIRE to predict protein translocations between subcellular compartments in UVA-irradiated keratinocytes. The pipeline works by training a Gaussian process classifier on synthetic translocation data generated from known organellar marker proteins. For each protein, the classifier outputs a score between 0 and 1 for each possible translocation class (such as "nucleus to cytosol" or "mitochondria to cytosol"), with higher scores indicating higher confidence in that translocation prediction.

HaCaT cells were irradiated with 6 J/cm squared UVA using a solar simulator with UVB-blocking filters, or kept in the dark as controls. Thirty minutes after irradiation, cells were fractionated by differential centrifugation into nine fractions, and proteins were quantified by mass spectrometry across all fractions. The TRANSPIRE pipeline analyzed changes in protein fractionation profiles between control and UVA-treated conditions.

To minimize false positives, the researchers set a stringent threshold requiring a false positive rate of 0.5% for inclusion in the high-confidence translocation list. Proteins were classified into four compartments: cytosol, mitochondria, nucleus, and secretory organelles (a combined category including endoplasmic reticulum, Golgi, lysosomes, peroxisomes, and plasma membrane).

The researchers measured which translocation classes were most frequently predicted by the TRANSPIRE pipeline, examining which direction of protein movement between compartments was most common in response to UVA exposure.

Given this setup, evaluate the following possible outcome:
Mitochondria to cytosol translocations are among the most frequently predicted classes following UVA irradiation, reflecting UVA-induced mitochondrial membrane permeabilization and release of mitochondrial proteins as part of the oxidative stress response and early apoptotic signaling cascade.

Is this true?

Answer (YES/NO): NO